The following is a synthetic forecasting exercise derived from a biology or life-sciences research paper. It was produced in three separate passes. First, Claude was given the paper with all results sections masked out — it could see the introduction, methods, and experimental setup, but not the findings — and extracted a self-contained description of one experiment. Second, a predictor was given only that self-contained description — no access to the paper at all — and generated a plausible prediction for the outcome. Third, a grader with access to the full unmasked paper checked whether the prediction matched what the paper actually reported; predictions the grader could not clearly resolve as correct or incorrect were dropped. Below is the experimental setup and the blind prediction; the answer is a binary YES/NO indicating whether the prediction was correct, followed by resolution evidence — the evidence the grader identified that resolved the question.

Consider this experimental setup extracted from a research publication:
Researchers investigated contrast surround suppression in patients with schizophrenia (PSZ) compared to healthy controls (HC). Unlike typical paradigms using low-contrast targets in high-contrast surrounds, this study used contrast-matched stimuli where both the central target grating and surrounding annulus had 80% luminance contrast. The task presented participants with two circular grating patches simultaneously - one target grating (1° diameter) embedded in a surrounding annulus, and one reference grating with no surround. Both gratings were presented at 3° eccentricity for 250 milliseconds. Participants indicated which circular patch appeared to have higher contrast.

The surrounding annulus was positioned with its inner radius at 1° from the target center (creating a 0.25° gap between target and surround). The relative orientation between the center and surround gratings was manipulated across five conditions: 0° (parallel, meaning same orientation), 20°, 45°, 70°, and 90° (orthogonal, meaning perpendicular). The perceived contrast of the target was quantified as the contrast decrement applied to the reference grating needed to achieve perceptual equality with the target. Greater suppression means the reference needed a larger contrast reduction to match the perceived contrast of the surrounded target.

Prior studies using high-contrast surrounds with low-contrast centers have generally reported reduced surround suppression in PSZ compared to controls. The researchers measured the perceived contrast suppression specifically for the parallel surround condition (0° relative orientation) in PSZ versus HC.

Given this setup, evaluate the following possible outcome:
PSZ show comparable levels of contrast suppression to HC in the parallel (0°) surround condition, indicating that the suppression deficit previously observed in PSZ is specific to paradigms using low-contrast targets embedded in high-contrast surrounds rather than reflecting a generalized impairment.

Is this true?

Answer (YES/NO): YES